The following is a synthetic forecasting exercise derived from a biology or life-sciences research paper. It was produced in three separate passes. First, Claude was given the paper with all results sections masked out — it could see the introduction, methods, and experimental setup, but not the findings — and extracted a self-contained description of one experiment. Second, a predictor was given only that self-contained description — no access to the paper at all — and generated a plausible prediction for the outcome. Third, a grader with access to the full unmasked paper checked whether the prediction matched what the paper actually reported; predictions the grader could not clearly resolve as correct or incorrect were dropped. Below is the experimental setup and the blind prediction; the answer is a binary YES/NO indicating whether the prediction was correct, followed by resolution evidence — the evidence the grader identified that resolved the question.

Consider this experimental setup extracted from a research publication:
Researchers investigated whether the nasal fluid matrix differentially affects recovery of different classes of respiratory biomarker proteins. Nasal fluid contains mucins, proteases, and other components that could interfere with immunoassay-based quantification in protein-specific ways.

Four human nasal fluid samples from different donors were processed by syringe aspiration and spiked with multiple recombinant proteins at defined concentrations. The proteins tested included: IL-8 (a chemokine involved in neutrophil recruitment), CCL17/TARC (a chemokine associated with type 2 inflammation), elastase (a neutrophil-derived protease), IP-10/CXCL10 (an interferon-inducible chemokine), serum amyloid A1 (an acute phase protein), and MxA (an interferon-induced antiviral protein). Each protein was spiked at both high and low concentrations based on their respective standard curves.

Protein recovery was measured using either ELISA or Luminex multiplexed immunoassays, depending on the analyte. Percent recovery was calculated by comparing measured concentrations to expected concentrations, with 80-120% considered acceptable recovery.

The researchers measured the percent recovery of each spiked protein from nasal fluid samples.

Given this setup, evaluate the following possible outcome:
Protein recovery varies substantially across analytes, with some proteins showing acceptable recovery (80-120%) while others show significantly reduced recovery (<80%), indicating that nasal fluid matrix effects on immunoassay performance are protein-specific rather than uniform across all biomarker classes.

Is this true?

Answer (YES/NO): YES